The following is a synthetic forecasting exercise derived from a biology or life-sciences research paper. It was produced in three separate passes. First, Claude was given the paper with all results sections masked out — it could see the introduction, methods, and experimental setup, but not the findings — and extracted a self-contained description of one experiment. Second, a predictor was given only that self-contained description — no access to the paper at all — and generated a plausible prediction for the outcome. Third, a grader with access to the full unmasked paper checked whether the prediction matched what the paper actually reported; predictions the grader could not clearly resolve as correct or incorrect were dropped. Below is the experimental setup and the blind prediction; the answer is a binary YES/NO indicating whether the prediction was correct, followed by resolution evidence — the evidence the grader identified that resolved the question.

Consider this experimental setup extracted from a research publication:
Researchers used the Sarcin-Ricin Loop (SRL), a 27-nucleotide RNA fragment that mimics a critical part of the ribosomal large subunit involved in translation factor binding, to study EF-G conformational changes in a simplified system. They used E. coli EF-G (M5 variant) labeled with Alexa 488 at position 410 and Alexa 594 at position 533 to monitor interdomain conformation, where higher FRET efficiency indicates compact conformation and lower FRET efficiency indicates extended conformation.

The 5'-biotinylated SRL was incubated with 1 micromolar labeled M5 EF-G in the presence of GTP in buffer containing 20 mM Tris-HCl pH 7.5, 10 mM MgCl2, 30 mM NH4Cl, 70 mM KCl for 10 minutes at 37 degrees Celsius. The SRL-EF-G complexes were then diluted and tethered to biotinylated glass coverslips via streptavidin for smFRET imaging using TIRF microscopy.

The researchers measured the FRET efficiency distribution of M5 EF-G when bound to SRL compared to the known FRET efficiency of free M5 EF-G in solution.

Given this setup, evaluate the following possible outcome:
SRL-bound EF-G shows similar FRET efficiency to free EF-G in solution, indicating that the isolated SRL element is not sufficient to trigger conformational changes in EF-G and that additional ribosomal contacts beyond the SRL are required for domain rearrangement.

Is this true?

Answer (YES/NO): NO